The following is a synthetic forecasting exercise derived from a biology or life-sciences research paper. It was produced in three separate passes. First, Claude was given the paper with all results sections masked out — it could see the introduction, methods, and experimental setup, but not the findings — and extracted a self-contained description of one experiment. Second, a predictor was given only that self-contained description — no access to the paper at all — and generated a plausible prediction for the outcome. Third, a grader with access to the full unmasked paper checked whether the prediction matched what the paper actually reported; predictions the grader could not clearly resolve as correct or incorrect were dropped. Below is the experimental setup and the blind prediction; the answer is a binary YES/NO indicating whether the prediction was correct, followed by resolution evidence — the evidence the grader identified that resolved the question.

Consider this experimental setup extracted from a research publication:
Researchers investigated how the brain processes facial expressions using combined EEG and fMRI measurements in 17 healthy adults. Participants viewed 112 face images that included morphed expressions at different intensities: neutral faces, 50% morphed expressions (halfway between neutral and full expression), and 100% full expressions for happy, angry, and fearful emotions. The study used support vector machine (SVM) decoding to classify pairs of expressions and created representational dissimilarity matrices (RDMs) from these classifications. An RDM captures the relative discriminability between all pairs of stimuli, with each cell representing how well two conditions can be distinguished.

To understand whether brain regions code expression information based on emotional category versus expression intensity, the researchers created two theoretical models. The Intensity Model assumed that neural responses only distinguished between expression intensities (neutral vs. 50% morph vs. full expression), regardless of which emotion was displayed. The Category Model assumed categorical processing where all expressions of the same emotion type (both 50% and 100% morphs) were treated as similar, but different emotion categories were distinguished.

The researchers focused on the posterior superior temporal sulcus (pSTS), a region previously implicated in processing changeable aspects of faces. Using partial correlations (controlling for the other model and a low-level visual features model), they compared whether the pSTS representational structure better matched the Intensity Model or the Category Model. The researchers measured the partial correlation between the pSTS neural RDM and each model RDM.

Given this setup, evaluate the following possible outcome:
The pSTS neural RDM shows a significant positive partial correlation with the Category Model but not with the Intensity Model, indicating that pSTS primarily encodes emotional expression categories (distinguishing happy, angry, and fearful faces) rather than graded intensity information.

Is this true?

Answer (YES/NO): NO